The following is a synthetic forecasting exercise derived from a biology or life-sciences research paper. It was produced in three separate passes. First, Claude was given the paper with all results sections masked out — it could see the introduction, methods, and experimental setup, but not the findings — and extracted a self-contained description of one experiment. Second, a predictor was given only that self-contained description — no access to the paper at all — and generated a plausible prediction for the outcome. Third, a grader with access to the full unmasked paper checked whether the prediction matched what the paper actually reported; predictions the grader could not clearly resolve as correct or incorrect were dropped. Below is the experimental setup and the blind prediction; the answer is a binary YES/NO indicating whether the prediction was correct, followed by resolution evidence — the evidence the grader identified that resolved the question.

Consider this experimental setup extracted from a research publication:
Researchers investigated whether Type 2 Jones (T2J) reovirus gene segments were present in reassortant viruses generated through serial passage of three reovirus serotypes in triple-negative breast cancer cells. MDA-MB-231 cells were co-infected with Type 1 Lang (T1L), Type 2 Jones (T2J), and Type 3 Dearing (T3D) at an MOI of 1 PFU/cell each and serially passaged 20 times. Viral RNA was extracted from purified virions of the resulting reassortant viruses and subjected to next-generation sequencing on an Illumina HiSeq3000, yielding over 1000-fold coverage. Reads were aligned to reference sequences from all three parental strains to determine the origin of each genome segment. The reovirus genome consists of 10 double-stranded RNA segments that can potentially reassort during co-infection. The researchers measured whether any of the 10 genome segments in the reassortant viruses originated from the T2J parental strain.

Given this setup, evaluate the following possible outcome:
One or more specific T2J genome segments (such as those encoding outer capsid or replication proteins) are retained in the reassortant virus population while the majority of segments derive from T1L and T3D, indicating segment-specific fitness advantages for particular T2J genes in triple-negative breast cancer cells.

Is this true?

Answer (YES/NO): NO